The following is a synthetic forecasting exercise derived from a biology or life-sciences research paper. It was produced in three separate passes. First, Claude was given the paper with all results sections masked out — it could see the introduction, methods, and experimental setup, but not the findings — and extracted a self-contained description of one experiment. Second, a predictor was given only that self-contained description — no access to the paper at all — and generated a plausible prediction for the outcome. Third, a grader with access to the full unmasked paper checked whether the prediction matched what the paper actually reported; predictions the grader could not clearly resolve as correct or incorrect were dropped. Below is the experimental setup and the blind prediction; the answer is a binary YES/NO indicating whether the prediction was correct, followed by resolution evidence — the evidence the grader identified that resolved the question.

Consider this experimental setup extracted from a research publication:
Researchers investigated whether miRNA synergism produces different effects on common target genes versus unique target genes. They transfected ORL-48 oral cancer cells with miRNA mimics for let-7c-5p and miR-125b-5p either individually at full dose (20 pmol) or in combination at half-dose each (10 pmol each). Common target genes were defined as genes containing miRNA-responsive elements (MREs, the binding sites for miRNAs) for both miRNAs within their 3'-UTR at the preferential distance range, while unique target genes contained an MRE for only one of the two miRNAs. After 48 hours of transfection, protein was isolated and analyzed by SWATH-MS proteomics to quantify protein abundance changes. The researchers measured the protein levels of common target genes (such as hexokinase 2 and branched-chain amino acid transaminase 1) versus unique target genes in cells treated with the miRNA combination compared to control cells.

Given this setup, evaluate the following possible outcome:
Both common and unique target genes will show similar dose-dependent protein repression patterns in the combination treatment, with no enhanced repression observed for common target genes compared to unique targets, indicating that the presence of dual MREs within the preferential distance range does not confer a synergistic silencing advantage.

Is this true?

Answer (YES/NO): NO